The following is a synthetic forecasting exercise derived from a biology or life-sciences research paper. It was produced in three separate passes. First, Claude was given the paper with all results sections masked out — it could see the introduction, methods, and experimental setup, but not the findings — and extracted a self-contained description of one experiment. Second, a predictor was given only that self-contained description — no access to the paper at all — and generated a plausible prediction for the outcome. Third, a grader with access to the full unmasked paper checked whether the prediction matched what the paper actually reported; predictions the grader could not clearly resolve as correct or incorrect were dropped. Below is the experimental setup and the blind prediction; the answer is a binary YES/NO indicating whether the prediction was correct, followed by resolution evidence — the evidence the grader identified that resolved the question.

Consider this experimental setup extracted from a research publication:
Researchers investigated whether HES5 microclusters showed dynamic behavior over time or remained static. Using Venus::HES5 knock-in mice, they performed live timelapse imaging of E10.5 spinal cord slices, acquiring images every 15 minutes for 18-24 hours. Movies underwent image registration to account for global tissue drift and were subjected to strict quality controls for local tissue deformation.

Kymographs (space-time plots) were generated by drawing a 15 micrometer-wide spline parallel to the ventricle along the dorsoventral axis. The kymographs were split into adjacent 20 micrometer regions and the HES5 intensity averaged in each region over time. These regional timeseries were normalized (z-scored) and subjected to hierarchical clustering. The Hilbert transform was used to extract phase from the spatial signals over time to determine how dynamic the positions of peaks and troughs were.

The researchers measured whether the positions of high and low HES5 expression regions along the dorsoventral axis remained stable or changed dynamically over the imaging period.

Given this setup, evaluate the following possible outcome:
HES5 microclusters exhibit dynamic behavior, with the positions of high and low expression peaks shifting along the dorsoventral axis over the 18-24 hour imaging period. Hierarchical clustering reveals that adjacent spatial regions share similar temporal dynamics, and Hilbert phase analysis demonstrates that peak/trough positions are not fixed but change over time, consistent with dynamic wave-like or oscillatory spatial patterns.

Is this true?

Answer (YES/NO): NO